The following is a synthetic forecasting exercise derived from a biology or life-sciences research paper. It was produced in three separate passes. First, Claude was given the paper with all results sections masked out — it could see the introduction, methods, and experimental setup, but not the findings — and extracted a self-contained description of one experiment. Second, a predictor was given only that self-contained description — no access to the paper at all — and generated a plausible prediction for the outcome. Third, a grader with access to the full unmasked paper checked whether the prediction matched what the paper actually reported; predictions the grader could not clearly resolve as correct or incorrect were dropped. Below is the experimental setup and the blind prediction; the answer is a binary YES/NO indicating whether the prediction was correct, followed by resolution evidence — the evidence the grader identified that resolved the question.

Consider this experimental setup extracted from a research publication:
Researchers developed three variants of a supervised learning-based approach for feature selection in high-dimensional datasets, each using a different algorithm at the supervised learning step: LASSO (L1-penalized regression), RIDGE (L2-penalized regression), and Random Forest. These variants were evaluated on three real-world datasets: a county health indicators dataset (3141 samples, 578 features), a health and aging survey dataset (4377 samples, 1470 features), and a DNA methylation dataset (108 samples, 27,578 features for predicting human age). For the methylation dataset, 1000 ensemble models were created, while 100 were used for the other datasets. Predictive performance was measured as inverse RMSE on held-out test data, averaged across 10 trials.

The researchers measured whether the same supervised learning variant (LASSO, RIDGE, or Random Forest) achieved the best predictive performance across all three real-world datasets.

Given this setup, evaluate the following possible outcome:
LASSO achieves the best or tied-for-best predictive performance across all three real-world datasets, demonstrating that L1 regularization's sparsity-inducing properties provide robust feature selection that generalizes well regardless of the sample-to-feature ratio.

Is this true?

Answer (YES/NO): NO